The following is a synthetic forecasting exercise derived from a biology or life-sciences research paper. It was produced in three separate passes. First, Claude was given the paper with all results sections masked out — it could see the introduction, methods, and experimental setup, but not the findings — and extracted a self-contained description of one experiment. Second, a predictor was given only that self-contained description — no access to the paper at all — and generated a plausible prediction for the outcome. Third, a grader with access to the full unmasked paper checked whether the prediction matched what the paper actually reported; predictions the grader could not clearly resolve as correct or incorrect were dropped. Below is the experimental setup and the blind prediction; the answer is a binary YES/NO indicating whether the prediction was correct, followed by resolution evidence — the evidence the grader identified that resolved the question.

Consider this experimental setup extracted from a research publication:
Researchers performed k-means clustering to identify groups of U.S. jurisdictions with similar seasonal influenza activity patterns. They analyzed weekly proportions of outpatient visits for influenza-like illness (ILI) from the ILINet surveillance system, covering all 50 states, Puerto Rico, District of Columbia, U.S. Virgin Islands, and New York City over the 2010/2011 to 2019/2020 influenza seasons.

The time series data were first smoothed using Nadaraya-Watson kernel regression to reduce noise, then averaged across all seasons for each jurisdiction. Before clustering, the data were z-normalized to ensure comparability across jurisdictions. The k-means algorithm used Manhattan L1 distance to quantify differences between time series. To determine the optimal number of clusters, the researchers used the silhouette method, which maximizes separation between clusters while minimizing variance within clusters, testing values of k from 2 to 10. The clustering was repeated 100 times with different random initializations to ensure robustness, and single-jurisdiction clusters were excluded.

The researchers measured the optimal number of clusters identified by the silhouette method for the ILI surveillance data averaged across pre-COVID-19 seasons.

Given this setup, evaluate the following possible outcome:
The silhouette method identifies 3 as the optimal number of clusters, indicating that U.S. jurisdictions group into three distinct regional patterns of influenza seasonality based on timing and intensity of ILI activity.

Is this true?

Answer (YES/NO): NO